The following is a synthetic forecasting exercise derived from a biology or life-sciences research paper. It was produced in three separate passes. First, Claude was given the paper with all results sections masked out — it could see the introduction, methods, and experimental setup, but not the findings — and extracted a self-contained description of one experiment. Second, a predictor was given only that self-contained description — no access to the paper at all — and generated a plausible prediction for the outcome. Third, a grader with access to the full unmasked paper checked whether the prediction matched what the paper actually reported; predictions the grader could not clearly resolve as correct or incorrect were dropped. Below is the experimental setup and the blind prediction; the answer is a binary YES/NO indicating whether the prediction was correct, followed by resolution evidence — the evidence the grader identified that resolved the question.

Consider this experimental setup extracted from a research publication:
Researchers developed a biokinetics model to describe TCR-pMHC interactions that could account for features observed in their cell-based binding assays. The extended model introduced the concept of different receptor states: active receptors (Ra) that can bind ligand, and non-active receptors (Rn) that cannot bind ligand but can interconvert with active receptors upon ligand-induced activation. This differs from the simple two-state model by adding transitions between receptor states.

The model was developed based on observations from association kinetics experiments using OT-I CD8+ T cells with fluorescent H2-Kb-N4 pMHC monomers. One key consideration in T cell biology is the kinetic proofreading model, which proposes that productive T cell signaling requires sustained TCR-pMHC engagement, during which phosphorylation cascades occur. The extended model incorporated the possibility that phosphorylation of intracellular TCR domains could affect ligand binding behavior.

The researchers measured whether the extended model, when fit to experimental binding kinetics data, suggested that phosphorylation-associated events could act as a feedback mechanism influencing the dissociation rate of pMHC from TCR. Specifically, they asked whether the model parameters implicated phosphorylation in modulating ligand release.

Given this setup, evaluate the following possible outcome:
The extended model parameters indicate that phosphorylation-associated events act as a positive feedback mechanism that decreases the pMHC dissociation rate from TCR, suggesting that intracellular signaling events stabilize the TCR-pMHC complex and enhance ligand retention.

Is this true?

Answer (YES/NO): NO